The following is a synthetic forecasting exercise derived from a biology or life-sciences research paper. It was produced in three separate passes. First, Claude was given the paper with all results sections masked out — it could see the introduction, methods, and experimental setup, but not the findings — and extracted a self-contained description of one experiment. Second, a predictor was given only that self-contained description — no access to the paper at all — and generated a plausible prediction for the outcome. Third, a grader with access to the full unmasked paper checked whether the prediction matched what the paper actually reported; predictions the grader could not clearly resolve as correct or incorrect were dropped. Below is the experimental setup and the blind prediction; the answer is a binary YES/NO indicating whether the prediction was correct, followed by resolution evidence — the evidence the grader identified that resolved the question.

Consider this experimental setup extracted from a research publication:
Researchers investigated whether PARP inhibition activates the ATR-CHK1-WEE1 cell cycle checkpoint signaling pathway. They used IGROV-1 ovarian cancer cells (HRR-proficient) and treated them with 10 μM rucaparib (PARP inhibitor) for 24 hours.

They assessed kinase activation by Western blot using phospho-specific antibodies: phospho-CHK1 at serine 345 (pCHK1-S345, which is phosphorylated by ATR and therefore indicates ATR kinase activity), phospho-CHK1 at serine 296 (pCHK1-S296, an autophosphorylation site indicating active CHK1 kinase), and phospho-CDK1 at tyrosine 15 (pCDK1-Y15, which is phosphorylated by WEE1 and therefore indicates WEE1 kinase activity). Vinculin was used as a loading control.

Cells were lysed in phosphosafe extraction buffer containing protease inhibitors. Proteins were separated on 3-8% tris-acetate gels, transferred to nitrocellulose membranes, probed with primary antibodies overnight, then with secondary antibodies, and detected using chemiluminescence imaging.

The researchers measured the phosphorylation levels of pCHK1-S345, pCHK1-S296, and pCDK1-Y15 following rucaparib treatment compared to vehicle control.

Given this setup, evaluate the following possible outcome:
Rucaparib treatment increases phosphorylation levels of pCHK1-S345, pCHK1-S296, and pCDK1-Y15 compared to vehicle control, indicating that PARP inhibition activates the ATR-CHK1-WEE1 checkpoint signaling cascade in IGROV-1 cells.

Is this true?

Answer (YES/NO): YES